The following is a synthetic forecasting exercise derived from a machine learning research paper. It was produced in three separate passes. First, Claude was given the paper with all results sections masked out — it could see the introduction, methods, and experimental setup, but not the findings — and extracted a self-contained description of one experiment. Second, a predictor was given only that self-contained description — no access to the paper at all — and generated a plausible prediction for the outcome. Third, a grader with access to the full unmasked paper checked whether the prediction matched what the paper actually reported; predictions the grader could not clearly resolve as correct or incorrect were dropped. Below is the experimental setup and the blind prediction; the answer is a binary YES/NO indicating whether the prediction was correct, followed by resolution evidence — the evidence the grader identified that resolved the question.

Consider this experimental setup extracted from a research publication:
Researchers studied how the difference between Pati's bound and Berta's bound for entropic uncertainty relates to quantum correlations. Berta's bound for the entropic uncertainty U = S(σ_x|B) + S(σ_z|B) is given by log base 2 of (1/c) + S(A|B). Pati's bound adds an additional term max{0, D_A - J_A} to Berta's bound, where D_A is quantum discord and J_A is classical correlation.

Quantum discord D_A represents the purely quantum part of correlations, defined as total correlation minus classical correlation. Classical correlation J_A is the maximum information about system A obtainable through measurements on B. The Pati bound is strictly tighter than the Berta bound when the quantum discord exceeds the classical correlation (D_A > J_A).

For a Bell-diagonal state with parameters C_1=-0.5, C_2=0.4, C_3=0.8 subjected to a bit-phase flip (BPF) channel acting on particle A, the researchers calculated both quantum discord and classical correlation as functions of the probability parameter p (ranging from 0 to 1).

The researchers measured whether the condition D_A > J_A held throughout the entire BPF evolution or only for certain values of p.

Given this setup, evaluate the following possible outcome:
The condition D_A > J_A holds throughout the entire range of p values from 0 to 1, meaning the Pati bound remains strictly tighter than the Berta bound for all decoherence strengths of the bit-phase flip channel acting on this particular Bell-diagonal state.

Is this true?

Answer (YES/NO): NO